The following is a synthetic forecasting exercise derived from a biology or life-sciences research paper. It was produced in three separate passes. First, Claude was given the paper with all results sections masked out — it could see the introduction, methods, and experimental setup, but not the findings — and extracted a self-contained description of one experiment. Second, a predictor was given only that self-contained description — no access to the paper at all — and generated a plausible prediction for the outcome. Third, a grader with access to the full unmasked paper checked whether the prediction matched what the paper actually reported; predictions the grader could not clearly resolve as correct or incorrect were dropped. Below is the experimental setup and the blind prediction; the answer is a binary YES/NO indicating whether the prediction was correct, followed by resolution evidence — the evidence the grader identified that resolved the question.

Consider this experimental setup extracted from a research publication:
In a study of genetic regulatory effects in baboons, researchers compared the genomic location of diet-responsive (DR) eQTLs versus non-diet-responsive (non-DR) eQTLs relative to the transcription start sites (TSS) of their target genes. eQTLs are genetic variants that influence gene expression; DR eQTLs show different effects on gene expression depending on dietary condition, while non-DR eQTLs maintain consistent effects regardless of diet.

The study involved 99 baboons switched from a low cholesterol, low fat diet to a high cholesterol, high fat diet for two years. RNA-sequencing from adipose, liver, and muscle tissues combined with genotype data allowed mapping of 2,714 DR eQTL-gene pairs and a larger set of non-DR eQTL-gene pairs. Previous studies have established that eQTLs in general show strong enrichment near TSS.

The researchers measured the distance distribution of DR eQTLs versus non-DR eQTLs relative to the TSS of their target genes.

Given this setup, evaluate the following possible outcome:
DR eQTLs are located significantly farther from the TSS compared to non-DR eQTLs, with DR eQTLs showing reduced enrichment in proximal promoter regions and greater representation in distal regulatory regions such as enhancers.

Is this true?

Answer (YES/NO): YES